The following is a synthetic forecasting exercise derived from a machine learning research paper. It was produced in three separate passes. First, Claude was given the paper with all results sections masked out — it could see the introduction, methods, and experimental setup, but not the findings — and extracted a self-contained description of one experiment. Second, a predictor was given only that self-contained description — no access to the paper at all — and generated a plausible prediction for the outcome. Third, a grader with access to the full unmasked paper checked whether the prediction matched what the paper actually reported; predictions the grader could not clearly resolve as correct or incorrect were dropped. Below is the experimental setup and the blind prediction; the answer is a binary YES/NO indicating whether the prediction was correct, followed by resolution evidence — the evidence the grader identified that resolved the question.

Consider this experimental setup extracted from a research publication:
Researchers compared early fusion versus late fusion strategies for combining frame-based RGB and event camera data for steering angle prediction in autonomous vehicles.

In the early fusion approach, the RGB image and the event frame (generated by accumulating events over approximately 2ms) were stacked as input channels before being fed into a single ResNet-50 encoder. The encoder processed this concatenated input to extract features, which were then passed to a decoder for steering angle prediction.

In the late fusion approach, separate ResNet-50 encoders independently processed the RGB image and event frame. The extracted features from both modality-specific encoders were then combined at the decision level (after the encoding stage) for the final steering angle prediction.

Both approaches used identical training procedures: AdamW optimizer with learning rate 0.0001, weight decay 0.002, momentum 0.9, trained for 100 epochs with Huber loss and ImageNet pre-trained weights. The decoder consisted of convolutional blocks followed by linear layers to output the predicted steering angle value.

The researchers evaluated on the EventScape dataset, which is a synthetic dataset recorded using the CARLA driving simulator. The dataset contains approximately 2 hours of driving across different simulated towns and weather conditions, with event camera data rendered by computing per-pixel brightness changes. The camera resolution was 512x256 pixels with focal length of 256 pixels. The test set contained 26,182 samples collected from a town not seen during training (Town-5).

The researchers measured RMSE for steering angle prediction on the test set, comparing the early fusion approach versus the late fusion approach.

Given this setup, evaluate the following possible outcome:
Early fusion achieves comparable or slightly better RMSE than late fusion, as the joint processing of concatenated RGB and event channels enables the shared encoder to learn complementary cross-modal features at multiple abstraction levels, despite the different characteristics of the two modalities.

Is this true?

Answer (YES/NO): NO